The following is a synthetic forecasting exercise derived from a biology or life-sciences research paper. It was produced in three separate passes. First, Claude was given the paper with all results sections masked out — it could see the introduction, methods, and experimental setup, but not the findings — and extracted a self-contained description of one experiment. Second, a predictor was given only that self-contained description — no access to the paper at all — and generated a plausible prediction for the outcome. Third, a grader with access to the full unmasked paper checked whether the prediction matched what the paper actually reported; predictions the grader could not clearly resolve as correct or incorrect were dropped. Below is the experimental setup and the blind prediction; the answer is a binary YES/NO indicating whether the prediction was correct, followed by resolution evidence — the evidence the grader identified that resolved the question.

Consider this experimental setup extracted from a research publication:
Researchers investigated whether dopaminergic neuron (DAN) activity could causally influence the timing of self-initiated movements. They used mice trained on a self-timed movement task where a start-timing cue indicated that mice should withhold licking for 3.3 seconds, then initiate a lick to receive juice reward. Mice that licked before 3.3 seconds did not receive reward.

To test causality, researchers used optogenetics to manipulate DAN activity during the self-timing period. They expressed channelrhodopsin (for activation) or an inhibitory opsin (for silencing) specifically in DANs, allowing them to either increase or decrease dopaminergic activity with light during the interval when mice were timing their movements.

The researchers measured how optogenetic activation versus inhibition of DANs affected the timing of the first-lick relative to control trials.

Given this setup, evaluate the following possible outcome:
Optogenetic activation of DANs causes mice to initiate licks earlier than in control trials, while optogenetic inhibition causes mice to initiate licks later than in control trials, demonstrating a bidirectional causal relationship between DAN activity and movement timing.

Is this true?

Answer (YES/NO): YES